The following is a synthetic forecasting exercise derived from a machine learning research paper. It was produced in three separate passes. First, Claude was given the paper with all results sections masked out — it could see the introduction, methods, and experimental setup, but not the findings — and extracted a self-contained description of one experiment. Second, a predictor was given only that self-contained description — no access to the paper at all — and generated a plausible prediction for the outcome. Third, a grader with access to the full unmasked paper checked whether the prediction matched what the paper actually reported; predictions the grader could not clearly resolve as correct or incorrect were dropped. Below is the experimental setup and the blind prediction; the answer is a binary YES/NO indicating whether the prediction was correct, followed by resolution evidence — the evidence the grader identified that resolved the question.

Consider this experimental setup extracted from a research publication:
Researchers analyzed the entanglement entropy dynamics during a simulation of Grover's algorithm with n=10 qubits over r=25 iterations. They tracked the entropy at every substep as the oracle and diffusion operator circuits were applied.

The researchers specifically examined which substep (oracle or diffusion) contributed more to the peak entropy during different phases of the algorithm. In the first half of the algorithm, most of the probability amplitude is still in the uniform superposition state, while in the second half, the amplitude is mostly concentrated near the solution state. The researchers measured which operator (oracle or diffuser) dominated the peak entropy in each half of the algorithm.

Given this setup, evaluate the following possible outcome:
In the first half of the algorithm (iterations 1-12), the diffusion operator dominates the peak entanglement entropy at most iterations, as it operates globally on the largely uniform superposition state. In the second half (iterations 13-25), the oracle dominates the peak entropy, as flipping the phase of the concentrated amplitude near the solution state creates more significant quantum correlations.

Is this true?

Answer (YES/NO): NO